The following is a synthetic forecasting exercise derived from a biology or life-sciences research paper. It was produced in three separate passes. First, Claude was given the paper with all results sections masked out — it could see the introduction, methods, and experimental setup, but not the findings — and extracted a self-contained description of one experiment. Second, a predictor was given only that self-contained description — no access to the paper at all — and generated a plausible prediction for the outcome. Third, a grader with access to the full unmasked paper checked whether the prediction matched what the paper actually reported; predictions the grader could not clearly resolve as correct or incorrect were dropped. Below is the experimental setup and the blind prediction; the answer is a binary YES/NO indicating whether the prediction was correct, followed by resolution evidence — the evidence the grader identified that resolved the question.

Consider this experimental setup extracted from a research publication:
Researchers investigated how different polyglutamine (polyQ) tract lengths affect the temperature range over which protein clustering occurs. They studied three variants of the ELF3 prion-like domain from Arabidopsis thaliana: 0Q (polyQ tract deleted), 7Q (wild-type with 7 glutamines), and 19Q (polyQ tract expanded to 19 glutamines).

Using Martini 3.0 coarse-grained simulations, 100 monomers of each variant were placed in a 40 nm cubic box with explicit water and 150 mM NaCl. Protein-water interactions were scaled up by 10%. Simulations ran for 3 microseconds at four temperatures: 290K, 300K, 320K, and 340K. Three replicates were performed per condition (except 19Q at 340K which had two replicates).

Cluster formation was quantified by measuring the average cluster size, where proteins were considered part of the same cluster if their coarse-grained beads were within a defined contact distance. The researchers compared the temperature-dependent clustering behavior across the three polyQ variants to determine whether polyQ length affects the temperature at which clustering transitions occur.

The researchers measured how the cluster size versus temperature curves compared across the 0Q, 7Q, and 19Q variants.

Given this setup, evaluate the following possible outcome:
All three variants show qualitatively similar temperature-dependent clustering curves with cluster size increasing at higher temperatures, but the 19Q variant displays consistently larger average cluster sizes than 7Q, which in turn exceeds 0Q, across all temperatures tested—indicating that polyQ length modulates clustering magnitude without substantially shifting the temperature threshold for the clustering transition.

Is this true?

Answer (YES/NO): NO